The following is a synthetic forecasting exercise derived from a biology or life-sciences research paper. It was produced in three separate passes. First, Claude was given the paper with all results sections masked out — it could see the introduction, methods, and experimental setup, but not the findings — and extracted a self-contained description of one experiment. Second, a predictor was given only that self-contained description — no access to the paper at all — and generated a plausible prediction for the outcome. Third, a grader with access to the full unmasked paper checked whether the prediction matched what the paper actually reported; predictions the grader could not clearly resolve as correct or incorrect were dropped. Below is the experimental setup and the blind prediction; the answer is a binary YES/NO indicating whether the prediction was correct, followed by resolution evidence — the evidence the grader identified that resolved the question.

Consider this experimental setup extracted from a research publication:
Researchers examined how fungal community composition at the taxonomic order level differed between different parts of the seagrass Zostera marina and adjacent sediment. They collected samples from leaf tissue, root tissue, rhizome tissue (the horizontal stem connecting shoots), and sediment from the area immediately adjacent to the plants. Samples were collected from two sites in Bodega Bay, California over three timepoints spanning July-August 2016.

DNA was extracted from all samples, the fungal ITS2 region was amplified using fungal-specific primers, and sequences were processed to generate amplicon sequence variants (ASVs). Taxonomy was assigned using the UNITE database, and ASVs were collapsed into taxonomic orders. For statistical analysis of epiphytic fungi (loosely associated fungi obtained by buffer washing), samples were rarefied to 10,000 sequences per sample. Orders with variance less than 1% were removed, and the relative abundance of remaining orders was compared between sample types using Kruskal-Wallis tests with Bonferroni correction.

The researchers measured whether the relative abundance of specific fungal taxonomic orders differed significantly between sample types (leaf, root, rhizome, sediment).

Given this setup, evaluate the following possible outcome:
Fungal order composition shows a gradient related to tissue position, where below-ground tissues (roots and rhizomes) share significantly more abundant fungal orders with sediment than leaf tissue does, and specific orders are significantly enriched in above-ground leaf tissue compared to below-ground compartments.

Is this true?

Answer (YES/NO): NO